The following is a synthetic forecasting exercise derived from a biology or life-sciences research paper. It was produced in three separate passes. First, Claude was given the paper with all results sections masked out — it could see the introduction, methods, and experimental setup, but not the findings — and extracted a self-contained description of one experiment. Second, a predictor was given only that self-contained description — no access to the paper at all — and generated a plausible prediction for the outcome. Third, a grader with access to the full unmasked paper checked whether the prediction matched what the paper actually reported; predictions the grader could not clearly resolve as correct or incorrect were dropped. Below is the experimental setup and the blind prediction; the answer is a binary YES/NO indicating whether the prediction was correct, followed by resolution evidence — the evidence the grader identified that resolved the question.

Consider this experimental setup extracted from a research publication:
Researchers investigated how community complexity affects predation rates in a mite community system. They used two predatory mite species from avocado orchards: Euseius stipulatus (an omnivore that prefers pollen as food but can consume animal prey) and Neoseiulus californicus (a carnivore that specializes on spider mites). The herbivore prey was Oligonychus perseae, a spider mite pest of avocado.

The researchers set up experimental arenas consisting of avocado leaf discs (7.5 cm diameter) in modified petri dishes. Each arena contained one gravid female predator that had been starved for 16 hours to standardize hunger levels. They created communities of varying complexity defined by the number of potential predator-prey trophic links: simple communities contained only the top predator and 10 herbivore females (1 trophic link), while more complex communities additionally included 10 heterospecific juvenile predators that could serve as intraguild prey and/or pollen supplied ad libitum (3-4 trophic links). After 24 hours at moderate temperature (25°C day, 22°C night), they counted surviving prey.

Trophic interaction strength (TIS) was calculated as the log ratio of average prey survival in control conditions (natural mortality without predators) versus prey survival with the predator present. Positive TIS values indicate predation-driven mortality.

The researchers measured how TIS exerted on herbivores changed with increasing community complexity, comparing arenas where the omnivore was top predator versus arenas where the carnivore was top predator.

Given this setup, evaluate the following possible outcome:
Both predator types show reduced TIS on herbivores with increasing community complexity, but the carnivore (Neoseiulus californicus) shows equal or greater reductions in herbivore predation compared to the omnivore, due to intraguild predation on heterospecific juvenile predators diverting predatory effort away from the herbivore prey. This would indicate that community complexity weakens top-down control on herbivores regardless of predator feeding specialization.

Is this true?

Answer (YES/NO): NO